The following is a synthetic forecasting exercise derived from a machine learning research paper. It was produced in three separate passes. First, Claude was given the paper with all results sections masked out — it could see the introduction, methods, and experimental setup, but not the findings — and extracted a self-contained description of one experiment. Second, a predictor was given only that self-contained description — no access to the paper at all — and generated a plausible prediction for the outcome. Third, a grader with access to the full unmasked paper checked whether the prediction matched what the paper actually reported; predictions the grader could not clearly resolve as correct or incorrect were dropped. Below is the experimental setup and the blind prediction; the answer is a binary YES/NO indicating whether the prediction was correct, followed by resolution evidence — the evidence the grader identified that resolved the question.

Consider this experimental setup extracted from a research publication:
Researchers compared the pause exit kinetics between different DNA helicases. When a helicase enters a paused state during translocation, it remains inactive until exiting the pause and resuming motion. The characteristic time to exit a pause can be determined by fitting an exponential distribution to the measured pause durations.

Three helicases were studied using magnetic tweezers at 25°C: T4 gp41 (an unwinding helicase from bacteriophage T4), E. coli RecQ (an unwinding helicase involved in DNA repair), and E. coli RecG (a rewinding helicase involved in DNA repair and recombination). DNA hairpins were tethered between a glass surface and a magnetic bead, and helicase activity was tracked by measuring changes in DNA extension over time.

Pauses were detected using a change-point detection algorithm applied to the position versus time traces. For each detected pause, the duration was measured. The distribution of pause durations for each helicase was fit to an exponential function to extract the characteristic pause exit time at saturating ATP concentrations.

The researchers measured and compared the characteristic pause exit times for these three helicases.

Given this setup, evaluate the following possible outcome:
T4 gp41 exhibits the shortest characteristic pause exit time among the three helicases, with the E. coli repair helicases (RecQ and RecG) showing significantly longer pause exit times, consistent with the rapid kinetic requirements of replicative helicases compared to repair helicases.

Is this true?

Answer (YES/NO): NO